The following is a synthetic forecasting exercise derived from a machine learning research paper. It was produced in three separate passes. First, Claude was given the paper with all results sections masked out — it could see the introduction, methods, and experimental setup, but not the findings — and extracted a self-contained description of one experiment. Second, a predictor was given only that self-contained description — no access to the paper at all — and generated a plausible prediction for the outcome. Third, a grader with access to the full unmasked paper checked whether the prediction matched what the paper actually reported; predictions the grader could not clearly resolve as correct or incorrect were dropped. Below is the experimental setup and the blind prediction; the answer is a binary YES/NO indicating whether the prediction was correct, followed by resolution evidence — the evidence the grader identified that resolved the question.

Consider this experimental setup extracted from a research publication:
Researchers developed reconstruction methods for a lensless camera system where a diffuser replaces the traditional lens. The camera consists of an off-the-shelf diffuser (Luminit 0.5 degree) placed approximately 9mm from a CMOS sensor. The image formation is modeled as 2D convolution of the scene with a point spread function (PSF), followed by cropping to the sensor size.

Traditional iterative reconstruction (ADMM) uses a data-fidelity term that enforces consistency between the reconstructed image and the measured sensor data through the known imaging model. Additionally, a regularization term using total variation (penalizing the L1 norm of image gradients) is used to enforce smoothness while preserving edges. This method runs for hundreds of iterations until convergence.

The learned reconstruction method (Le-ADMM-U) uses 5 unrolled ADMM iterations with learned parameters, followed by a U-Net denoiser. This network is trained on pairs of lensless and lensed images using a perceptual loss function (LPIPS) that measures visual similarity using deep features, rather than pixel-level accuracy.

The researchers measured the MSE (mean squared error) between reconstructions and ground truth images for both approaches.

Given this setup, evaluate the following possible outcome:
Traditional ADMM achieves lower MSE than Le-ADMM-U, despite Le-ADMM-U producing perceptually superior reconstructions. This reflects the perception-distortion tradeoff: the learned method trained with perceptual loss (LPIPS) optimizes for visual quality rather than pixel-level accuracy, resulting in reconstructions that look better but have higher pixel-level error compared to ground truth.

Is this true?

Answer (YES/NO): NO